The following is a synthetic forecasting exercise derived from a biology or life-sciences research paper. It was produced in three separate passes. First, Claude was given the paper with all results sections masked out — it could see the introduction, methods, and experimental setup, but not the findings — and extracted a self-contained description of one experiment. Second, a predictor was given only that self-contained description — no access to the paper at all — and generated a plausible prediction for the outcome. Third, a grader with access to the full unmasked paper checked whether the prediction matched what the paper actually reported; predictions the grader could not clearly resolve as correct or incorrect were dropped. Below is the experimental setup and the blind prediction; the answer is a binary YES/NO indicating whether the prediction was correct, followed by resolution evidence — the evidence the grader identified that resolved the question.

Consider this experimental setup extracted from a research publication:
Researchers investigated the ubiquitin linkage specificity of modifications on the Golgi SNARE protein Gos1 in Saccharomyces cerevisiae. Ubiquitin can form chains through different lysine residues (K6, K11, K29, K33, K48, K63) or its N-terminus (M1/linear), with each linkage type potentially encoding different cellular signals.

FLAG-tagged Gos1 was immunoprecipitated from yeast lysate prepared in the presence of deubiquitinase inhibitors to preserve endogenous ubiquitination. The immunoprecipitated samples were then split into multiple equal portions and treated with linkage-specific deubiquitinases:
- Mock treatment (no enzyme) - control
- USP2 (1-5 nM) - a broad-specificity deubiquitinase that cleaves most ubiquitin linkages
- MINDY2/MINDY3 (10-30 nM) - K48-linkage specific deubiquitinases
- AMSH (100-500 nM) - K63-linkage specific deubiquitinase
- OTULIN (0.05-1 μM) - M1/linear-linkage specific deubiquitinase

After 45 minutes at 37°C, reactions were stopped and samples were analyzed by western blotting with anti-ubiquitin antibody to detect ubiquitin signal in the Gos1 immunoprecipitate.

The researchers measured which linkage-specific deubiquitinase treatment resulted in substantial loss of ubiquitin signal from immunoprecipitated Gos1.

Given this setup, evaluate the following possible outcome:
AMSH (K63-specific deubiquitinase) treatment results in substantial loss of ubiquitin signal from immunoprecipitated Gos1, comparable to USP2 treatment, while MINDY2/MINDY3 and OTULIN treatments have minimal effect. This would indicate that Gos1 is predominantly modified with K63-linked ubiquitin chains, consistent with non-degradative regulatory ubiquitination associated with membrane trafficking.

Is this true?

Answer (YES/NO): NO